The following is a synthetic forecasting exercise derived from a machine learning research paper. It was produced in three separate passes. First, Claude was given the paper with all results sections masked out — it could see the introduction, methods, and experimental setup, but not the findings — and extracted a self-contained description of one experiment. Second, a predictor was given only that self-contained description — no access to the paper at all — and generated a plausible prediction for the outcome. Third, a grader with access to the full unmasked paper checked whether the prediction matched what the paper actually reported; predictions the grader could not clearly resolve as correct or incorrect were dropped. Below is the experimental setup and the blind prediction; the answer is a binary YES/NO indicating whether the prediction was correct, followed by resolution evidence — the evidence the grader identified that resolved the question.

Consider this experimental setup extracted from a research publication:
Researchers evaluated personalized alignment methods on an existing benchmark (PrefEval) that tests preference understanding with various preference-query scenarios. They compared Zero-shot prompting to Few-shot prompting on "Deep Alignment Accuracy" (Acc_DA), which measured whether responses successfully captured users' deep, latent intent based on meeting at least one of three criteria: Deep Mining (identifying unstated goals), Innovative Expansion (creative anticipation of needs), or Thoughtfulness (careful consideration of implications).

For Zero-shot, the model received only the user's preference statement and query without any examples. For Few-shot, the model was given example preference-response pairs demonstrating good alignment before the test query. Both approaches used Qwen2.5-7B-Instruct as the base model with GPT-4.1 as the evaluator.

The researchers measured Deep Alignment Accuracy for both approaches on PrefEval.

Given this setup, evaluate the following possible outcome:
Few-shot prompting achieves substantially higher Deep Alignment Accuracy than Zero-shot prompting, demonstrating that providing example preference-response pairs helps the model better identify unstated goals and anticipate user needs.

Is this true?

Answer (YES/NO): YES